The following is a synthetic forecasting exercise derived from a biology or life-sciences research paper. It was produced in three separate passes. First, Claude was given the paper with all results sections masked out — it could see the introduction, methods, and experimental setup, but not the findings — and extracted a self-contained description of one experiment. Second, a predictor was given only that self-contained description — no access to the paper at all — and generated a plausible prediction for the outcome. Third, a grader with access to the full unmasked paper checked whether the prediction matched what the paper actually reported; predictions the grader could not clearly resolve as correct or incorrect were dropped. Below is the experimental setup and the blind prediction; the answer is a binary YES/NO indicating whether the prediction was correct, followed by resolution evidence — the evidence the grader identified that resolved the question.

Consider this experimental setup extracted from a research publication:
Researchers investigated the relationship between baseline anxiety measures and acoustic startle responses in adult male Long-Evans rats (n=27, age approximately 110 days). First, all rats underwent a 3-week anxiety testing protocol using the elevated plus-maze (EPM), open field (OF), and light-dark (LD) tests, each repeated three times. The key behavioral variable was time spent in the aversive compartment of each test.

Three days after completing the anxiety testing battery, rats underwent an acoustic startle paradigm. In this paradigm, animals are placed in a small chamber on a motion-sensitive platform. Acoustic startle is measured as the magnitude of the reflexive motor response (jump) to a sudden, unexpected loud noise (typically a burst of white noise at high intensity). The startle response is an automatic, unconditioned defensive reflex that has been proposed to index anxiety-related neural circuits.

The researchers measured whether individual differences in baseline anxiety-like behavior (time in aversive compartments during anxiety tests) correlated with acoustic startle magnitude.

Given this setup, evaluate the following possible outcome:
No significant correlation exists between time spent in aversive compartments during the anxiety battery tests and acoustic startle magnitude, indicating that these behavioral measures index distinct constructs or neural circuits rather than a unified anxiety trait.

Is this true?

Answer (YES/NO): YES